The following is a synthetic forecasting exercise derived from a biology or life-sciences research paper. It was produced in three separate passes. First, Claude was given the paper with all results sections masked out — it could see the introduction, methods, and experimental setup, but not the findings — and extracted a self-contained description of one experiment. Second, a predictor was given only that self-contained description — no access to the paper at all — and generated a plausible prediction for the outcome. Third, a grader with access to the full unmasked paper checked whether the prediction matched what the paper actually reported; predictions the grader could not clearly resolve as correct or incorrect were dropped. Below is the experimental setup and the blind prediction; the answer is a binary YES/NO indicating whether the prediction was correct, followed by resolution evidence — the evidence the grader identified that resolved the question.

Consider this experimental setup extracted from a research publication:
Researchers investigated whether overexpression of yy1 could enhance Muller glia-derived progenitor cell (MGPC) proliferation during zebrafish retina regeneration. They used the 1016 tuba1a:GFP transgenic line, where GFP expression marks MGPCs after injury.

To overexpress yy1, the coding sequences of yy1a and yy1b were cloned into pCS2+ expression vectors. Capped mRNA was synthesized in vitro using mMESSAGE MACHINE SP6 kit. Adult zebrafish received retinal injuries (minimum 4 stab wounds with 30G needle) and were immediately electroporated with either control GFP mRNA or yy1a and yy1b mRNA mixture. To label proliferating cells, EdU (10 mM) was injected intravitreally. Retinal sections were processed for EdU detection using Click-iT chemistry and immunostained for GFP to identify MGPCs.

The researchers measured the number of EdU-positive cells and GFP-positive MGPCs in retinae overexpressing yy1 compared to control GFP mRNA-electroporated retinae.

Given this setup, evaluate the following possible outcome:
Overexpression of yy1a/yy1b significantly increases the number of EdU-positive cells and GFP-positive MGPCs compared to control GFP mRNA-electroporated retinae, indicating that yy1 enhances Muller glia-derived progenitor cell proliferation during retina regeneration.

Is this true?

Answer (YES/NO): YES